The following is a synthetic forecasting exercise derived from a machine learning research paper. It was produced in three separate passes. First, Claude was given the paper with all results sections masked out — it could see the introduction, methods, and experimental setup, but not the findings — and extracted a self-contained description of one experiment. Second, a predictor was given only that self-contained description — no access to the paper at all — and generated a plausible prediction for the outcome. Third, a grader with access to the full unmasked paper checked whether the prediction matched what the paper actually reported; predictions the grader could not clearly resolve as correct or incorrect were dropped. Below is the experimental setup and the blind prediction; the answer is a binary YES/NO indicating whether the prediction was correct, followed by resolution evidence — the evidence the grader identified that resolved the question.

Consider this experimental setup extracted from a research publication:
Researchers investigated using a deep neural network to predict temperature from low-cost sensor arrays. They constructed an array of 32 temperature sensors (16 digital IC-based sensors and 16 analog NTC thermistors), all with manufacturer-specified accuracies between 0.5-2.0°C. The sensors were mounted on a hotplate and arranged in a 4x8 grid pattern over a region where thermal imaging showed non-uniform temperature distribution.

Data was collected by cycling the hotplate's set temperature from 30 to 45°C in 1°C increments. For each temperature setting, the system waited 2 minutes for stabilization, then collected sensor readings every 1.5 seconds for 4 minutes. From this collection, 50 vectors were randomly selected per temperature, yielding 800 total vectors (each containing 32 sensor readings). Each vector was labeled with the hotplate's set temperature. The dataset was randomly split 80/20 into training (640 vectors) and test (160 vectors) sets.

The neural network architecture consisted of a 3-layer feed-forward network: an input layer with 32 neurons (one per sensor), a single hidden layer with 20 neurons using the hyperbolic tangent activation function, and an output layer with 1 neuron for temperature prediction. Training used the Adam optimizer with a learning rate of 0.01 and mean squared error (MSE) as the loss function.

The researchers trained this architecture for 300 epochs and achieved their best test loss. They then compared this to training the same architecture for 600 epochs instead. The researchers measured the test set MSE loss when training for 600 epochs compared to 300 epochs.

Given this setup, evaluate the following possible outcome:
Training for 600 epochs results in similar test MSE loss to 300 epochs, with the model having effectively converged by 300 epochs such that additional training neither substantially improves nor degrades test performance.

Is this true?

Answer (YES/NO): NO